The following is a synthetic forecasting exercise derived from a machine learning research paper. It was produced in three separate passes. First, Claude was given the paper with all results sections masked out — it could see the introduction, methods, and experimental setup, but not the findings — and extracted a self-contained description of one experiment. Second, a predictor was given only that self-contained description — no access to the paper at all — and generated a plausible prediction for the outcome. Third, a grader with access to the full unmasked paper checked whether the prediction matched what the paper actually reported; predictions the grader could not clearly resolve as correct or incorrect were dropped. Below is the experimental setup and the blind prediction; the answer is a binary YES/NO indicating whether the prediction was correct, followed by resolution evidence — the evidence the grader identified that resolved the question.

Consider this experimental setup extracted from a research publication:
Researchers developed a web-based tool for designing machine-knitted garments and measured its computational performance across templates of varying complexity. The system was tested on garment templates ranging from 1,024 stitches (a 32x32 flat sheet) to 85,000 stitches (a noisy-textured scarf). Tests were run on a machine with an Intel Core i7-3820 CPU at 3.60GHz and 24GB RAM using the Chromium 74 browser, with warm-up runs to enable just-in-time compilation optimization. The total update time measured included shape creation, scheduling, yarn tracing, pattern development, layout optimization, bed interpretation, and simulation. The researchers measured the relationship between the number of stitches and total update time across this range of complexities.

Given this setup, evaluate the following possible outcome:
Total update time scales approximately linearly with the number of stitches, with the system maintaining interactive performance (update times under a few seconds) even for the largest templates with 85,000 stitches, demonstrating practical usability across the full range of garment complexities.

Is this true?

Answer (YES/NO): YES